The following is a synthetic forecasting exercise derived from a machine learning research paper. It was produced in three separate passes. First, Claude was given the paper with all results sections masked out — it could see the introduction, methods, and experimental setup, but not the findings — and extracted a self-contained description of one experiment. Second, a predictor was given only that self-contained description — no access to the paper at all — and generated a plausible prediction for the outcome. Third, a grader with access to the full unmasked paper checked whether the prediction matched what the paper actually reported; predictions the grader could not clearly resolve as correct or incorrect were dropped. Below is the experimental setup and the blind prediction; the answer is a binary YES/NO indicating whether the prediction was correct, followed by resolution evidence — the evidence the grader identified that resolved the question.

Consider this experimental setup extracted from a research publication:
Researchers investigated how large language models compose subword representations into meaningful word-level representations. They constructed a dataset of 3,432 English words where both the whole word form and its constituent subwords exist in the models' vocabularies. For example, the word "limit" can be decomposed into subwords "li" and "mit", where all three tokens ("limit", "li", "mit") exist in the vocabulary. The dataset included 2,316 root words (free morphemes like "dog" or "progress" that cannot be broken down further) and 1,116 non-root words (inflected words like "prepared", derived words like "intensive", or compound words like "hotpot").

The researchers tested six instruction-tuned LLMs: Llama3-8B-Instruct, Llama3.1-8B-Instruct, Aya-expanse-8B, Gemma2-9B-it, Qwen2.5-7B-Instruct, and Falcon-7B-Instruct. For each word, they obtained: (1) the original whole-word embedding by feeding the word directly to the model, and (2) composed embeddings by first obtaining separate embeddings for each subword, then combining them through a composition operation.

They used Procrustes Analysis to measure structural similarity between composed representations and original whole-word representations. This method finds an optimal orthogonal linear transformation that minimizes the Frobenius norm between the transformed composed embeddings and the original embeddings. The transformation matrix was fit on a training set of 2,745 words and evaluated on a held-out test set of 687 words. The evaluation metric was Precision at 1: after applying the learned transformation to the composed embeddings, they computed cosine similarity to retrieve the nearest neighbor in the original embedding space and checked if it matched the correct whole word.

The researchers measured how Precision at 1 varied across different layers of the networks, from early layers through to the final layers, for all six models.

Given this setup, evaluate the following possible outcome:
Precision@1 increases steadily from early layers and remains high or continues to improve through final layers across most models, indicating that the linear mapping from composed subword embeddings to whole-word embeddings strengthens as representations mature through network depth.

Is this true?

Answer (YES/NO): NO